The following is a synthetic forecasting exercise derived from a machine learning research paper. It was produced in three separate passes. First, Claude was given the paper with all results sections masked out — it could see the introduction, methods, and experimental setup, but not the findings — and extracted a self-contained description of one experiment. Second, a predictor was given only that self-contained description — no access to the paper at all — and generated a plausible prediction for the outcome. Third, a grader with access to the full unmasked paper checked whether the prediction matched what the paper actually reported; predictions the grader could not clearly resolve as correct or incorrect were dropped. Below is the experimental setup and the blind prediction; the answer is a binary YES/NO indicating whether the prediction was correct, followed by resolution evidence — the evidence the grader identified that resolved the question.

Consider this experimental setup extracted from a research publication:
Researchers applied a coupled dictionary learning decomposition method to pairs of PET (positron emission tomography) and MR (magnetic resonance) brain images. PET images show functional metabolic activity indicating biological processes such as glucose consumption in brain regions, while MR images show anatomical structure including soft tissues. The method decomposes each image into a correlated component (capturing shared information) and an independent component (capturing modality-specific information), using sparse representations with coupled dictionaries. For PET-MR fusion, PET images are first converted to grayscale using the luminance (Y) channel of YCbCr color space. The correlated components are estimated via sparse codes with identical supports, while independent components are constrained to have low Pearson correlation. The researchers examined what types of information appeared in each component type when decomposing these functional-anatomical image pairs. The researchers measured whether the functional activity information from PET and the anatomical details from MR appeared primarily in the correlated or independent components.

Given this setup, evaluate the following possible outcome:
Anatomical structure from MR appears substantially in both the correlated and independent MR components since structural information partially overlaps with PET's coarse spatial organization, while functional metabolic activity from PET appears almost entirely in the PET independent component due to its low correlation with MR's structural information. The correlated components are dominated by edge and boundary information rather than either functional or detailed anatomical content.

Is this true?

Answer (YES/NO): NO